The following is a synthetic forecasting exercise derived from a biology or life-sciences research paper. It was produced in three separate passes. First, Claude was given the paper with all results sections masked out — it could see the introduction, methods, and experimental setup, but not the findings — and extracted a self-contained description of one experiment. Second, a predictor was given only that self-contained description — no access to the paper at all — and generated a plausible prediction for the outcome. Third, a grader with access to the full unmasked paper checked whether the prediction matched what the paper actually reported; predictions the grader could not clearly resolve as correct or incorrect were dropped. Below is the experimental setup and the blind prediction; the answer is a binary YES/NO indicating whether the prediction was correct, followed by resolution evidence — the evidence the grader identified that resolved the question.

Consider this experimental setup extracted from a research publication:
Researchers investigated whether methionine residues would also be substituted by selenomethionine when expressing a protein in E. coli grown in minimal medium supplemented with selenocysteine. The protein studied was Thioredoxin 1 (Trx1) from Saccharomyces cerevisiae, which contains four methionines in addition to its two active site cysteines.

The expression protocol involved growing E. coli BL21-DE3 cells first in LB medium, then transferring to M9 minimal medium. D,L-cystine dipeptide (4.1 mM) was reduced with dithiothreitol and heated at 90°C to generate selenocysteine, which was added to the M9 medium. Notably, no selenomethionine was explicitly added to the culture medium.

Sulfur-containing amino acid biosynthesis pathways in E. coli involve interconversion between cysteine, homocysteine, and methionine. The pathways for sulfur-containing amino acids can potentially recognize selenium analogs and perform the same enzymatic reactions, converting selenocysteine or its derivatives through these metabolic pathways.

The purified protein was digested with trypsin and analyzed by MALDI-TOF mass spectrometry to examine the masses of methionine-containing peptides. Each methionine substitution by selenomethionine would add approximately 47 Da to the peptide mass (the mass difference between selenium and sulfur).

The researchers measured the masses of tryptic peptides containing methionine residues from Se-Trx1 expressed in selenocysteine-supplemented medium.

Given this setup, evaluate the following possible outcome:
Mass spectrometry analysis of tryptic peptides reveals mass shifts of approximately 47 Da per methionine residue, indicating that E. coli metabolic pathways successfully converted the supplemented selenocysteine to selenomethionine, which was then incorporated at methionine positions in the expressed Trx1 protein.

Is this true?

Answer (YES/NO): YES